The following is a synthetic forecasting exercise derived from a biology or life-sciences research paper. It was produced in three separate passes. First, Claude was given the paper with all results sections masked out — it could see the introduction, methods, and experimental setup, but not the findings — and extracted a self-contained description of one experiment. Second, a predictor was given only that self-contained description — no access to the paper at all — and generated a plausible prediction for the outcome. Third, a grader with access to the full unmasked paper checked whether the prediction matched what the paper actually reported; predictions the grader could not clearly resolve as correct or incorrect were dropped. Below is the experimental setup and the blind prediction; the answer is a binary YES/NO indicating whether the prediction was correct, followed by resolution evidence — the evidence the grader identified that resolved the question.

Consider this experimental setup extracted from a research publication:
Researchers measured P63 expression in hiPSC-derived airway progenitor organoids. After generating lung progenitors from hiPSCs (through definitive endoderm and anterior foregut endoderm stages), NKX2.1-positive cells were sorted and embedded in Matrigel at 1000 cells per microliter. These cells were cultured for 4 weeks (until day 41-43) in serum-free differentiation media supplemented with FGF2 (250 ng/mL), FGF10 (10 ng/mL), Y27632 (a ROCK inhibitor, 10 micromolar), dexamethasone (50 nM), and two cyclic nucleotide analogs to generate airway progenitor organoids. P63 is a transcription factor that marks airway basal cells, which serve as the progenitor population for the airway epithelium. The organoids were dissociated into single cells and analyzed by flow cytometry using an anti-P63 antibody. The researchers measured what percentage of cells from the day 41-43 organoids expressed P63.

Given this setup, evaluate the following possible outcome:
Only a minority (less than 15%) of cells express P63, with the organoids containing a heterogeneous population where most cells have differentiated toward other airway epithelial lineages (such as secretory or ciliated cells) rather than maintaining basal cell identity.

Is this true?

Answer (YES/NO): NO